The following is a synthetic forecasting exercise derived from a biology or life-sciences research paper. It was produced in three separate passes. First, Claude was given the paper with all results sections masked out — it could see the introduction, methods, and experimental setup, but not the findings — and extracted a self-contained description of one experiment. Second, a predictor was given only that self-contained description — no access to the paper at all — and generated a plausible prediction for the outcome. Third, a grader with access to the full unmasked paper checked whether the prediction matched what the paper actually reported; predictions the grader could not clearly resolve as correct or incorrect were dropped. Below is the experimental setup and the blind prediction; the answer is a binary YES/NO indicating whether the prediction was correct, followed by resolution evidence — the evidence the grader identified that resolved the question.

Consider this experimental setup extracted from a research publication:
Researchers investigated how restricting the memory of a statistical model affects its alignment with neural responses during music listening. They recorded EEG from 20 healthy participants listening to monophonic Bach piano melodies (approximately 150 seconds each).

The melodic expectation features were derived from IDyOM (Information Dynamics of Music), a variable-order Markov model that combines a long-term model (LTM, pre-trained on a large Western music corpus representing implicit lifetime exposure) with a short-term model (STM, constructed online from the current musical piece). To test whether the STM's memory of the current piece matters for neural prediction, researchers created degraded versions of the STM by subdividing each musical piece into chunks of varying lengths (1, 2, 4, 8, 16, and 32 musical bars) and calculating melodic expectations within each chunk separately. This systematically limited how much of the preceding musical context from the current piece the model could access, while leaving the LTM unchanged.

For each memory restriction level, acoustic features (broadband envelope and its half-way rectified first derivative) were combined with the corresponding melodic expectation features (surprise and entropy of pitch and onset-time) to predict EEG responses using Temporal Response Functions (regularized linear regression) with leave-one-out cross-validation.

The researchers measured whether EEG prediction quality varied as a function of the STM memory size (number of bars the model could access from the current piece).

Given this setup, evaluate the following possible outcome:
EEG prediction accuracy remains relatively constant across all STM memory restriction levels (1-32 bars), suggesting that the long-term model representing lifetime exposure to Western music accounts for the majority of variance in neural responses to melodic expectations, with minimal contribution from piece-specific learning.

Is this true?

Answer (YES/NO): NO